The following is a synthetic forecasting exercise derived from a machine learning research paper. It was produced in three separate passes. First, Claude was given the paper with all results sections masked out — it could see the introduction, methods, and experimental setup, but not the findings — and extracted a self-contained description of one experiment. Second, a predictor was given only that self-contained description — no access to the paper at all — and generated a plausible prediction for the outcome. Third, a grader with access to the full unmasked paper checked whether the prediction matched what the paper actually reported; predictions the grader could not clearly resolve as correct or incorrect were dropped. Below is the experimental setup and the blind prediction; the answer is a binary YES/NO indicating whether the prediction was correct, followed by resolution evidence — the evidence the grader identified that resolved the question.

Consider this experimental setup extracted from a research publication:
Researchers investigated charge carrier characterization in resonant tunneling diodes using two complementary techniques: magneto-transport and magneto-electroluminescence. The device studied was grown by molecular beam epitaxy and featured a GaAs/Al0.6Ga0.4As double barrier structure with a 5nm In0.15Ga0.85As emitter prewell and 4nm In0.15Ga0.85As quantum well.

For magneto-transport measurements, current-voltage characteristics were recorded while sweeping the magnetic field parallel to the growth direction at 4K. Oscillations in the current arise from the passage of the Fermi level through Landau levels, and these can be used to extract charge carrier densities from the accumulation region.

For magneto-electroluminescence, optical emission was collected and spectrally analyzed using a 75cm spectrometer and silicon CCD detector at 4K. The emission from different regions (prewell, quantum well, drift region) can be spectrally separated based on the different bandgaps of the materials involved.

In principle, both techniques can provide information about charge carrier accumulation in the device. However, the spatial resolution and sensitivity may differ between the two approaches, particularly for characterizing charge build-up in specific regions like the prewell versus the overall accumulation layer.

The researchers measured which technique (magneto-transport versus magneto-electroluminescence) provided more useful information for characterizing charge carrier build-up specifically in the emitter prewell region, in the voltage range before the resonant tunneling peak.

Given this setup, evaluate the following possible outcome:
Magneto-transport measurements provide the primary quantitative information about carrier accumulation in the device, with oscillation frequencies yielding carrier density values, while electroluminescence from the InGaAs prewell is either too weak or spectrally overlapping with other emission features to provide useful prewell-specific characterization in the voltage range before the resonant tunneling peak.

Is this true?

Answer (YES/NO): NO